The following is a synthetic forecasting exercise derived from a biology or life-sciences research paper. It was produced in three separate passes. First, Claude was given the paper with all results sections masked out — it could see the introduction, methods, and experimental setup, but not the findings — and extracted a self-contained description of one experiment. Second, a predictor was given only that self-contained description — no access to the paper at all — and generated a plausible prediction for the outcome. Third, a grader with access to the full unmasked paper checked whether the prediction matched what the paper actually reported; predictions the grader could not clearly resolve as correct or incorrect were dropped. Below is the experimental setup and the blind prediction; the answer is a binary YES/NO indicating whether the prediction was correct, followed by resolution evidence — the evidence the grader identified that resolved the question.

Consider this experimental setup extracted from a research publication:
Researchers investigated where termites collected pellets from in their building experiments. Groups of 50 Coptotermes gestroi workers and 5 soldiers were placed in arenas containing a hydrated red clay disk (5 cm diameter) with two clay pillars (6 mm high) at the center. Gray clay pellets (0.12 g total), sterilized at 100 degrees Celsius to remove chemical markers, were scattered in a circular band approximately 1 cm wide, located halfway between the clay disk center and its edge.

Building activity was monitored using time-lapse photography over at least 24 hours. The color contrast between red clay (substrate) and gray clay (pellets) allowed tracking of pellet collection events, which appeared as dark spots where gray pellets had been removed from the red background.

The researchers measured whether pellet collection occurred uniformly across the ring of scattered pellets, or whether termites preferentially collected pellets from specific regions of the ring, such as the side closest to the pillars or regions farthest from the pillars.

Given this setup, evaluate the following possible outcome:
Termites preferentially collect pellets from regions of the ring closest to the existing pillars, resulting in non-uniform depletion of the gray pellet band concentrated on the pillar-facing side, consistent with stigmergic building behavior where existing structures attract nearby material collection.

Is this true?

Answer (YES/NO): NO